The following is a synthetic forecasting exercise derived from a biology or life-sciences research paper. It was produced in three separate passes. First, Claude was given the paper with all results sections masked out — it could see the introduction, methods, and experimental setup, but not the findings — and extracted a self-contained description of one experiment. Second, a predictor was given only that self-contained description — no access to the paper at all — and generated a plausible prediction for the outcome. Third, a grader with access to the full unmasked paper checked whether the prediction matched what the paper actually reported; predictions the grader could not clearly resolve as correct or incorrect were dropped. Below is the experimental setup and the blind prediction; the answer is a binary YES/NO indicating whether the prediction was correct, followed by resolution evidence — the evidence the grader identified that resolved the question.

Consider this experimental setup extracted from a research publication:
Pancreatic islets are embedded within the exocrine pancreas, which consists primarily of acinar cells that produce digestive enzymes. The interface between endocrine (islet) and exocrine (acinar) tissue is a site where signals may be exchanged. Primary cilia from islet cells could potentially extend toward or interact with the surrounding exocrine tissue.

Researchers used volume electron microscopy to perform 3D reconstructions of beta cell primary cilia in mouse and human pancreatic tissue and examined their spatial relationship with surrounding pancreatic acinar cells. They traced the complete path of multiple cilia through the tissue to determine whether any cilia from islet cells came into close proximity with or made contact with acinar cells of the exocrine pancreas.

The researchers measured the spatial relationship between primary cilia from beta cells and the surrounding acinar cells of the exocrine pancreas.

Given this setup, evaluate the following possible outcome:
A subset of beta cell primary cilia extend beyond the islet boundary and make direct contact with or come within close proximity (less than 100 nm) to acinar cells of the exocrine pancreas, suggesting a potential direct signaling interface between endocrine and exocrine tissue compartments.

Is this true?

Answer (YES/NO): YES